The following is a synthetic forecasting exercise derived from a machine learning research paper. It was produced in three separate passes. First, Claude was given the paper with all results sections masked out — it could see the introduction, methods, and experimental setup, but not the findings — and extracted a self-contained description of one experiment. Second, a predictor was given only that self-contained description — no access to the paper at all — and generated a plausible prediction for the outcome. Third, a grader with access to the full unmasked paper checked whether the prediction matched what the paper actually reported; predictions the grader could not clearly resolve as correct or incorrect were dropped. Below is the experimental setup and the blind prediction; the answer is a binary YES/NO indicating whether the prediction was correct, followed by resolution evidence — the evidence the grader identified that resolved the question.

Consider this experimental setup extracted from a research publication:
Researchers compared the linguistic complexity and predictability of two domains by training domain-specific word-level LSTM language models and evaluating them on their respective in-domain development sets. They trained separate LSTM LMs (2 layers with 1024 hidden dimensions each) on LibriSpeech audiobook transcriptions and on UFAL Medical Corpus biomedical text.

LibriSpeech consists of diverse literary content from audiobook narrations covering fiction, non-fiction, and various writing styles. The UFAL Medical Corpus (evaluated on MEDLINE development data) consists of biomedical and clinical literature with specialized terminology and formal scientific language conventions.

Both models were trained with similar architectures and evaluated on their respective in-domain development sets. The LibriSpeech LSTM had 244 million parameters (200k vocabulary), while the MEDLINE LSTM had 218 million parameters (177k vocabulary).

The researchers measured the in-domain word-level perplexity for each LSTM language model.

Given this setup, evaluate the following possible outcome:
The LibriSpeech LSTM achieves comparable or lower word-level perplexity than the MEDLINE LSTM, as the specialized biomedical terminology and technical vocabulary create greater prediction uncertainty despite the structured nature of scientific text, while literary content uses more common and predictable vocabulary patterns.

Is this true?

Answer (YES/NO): YES